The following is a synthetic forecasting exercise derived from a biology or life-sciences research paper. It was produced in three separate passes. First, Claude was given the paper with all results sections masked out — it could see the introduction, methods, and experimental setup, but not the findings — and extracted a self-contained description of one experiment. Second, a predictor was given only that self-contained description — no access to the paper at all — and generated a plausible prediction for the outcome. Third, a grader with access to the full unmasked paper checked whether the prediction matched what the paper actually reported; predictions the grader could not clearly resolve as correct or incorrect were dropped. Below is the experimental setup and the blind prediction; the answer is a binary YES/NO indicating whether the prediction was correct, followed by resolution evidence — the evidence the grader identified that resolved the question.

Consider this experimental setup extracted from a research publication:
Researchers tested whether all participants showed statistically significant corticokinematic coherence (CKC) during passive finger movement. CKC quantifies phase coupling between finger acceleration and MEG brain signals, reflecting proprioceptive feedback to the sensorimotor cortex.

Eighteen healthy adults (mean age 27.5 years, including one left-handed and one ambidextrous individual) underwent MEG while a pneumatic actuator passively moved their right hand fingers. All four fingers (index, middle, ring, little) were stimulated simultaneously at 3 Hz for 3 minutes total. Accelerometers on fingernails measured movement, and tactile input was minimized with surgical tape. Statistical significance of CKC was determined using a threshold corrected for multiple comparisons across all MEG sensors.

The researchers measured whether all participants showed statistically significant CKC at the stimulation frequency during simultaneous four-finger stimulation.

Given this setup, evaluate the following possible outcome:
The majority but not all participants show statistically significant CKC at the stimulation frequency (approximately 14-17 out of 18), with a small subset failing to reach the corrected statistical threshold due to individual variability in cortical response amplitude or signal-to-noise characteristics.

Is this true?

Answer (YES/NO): NO